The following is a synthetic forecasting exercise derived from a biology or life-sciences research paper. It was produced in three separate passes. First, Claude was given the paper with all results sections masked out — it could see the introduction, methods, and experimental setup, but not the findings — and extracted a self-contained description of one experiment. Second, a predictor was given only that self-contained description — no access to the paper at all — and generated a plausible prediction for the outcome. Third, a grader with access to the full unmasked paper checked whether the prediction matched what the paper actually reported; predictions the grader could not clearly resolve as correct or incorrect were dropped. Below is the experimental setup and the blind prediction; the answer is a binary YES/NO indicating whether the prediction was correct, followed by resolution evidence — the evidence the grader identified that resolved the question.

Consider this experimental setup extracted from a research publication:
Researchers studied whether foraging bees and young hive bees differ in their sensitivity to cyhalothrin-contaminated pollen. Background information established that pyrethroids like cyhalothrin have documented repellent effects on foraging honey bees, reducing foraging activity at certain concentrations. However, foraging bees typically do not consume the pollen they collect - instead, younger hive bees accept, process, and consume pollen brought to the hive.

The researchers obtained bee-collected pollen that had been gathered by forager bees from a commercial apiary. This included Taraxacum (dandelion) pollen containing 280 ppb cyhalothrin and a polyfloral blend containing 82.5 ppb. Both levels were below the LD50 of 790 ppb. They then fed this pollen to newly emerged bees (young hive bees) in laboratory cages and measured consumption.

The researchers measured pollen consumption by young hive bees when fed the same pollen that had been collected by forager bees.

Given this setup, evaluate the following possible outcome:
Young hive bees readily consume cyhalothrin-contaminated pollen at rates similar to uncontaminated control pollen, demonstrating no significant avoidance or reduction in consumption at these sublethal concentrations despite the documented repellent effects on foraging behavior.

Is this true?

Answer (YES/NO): NO